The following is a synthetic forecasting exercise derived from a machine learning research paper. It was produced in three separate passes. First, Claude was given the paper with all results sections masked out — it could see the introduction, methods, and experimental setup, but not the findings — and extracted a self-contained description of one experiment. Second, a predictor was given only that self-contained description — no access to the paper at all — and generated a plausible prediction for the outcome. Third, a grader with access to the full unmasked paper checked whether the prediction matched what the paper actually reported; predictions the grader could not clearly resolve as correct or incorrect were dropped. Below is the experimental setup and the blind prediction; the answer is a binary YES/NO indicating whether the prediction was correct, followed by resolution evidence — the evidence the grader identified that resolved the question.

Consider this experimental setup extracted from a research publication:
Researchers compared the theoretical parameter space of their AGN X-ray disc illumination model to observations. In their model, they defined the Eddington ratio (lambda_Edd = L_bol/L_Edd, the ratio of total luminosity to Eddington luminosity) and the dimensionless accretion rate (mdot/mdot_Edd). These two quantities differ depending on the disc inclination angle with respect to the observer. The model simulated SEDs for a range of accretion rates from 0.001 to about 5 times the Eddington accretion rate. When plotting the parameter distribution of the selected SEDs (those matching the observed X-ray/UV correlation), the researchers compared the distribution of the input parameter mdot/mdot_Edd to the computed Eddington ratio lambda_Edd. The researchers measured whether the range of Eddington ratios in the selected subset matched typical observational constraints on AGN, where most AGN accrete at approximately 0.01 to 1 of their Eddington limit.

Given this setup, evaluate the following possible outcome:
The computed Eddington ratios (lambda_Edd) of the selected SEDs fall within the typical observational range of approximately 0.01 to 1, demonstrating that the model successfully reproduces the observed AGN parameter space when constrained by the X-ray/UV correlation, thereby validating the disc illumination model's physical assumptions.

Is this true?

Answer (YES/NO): NO